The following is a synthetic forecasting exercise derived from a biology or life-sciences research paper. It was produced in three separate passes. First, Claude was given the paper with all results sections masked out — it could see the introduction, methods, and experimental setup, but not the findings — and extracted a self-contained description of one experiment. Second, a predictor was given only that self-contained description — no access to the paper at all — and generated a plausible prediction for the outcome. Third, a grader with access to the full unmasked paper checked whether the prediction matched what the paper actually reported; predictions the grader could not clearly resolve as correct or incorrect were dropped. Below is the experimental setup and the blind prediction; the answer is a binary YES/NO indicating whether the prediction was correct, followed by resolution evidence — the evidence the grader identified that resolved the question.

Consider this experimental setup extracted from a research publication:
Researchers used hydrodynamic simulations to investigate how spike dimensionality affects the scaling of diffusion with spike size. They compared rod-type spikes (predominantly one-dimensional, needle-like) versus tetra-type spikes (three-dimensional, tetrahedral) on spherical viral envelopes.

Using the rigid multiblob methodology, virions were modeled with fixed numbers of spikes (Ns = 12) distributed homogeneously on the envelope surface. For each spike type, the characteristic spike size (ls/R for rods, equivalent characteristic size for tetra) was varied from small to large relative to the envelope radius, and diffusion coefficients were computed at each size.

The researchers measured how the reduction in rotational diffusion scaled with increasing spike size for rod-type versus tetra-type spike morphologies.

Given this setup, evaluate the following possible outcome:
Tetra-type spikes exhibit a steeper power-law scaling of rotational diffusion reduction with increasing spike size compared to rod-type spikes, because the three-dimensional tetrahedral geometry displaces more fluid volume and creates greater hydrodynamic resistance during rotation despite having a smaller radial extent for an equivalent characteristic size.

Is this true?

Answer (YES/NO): YES